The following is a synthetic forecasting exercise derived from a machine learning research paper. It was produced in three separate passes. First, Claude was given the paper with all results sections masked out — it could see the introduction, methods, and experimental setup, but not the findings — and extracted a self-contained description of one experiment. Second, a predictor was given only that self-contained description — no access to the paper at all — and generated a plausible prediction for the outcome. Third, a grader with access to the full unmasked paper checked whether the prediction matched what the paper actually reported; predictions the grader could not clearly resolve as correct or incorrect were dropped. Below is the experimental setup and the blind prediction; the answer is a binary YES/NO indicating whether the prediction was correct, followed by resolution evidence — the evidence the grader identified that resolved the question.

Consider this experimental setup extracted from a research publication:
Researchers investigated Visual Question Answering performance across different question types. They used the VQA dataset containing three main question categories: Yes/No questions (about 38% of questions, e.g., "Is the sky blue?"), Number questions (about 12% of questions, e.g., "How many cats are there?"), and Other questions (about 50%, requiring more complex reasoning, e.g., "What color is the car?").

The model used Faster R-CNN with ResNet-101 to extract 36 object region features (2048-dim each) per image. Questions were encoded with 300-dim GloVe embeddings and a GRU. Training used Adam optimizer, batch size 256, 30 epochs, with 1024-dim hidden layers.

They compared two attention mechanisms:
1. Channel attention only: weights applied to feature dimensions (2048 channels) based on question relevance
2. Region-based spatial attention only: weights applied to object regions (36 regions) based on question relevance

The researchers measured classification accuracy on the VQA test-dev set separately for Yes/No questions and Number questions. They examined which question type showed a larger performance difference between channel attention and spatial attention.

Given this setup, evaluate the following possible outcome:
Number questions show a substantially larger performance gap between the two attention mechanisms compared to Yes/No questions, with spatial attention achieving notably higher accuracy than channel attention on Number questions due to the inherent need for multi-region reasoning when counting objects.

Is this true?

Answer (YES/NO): NO